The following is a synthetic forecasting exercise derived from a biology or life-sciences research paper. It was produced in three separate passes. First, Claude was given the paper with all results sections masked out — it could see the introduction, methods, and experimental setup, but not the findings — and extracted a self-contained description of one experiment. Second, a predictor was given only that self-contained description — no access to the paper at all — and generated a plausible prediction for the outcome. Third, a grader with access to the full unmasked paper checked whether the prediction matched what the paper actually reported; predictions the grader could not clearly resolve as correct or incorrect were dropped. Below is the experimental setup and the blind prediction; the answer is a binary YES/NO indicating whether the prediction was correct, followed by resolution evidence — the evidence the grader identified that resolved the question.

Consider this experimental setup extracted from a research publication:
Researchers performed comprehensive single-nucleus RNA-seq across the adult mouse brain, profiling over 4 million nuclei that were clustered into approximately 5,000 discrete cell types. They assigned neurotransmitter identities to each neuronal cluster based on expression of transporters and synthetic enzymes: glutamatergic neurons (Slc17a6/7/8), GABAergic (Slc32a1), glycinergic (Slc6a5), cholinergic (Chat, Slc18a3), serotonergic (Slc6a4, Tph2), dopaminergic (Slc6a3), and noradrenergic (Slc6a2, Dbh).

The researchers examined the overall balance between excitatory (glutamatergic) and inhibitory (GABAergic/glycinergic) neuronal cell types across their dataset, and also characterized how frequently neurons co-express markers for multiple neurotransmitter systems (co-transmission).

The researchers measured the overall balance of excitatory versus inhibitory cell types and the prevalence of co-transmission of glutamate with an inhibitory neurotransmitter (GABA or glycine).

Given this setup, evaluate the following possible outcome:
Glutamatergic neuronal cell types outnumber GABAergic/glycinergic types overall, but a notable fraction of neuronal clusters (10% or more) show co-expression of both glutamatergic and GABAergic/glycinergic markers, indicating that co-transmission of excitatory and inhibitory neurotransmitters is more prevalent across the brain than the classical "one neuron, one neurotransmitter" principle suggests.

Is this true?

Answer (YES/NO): NO